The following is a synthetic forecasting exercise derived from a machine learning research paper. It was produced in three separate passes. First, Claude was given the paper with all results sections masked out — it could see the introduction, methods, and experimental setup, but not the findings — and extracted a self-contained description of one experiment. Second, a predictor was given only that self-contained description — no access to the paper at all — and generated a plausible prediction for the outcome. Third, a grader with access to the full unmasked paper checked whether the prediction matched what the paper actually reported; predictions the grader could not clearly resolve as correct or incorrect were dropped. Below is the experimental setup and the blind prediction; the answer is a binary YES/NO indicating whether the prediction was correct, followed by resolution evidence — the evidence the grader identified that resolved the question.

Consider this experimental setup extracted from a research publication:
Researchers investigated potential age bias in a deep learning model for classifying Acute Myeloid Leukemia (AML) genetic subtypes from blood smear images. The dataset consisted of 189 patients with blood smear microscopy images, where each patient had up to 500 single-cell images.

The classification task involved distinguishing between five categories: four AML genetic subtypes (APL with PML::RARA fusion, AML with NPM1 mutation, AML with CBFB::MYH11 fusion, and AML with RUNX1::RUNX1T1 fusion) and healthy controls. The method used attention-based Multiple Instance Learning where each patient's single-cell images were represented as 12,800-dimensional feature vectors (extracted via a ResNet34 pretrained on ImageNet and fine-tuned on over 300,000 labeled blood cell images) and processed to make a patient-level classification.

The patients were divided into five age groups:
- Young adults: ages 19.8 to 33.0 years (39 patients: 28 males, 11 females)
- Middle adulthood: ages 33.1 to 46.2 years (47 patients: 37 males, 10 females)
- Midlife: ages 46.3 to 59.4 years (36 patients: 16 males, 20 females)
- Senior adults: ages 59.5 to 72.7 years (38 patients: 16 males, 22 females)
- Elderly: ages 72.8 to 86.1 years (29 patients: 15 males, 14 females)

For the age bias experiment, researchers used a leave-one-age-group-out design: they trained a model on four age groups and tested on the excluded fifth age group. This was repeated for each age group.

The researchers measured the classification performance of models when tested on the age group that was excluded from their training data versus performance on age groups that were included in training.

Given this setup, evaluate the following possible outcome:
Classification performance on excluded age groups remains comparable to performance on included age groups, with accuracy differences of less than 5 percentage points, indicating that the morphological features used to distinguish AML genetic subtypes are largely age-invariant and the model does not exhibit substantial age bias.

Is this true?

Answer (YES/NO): NO